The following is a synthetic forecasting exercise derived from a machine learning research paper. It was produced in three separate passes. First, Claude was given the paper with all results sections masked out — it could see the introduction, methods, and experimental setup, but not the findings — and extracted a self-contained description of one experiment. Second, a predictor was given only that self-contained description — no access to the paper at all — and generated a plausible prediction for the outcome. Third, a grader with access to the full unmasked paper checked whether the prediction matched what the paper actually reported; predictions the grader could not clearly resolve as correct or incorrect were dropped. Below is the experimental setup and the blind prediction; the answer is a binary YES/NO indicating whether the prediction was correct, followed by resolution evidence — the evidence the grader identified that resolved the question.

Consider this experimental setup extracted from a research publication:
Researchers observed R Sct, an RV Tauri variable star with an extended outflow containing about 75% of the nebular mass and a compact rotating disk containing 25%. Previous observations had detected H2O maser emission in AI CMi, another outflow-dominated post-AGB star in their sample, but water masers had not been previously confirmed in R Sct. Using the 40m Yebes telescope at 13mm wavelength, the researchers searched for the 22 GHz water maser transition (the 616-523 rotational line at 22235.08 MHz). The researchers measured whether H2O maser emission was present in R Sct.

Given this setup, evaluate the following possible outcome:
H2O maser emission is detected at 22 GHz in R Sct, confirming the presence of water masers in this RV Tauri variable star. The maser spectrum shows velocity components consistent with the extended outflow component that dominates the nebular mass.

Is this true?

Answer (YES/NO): NO